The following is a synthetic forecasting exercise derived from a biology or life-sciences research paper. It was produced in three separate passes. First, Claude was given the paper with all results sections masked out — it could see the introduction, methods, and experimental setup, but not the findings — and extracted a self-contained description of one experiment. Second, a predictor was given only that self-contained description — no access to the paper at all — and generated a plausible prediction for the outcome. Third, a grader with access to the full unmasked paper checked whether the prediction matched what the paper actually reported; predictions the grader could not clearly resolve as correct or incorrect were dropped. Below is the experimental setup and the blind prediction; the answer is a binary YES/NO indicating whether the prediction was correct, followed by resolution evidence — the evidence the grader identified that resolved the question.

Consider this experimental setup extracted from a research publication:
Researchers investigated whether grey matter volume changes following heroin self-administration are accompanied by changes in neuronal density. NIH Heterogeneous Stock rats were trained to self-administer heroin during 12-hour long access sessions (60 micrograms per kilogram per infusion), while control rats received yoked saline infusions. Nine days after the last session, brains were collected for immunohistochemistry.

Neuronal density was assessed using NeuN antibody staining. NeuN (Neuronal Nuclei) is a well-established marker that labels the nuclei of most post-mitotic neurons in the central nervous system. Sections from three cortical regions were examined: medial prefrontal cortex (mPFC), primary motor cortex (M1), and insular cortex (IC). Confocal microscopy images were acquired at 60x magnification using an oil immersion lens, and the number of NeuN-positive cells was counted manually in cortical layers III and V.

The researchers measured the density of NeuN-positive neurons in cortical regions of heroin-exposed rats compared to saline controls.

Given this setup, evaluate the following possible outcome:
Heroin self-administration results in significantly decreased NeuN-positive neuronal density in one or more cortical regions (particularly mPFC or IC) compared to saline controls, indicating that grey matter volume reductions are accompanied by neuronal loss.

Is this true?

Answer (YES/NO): NO